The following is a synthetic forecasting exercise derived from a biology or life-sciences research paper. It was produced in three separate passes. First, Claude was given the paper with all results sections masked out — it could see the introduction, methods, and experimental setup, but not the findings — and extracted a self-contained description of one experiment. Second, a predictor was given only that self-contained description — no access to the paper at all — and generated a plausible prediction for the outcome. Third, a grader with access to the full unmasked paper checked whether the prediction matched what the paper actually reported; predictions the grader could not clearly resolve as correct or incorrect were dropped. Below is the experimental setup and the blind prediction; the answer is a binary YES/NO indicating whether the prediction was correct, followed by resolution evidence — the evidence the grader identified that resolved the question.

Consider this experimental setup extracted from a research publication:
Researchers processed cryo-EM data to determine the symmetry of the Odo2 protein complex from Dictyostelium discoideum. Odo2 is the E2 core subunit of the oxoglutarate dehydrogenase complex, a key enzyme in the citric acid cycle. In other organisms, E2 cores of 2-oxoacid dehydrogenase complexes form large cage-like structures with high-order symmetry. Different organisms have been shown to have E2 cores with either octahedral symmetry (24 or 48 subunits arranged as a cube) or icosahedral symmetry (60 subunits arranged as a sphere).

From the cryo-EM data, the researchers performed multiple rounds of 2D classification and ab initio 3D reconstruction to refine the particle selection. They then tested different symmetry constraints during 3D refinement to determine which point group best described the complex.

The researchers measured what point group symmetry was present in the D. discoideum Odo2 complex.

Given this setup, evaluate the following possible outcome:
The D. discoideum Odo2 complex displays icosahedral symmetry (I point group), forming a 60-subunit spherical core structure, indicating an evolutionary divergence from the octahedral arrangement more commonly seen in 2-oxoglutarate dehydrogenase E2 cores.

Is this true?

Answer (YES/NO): NO